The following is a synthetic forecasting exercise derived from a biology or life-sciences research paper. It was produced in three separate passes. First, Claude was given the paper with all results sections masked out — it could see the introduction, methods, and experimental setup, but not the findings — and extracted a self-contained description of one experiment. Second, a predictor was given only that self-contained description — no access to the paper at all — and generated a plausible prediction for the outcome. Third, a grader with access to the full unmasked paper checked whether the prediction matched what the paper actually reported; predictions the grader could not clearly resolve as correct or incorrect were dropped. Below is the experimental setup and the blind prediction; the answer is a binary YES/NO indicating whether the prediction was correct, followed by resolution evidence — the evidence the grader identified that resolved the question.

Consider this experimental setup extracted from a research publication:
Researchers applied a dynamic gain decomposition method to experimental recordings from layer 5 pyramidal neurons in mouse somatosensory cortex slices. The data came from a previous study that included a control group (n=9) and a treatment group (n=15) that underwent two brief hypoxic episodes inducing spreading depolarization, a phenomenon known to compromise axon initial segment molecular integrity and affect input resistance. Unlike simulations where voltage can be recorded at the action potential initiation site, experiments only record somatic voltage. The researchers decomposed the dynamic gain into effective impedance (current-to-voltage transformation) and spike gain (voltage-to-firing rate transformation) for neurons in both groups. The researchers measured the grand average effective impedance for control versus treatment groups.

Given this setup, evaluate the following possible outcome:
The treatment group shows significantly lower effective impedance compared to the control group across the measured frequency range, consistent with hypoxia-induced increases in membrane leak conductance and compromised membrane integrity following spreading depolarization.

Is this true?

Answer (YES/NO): NO